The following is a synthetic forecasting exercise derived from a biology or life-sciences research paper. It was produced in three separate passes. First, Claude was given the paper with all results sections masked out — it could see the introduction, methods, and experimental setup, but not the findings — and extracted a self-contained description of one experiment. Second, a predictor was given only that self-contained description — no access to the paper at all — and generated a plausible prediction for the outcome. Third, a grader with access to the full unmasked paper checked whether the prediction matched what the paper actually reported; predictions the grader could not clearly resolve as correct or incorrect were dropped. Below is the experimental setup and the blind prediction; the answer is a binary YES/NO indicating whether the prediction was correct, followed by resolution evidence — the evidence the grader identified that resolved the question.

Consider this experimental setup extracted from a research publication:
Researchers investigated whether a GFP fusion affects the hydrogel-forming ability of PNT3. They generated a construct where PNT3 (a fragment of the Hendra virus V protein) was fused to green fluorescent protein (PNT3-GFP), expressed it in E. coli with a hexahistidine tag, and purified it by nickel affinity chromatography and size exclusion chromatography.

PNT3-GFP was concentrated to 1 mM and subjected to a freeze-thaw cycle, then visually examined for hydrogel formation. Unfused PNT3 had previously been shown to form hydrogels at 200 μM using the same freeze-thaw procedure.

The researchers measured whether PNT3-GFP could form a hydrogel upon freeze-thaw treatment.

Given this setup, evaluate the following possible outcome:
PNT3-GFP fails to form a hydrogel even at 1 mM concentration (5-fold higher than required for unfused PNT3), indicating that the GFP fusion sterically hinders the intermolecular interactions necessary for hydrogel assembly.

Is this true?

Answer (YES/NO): NO